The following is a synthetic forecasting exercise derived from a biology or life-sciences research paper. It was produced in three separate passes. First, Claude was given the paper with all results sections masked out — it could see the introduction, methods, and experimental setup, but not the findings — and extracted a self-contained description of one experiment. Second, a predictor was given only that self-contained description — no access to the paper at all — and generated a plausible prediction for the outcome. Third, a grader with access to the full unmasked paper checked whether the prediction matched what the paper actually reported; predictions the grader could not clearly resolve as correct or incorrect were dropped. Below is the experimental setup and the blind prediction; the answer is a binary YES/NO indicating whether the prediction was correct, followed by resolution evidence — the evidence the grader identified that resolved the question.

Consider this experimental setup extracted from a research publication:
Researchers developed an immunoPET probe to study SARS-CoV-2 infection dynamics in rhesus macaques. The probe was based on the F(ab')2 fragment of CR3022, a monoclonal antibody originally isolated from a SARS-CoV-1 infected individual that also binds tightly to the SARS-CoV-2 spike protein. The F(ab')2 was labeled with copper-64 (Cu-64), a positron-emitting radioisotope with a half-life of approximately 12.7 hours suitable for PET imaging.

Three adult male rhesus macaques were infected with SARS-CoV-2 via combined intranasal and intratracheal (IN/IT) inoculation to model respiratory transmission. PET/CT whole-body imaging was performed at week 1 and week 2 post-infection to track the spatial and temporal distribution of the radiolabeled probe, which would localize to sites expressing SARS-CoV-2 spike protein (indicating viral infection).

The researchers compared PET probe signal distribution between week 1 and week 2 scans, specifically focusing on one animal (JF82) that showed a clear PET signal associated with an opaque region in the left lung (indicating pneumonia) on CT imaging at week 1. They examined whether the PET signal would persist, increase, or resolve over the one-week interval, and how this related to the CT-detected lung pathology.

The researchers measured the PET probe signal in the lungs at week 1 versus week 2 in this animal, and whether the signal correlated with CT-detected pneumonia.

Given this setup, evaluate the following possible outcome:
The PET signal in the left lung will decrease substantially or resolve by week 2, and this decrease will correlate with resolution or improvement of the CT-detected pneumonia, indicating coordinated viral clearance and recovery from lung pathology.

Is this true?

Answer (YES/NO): YES